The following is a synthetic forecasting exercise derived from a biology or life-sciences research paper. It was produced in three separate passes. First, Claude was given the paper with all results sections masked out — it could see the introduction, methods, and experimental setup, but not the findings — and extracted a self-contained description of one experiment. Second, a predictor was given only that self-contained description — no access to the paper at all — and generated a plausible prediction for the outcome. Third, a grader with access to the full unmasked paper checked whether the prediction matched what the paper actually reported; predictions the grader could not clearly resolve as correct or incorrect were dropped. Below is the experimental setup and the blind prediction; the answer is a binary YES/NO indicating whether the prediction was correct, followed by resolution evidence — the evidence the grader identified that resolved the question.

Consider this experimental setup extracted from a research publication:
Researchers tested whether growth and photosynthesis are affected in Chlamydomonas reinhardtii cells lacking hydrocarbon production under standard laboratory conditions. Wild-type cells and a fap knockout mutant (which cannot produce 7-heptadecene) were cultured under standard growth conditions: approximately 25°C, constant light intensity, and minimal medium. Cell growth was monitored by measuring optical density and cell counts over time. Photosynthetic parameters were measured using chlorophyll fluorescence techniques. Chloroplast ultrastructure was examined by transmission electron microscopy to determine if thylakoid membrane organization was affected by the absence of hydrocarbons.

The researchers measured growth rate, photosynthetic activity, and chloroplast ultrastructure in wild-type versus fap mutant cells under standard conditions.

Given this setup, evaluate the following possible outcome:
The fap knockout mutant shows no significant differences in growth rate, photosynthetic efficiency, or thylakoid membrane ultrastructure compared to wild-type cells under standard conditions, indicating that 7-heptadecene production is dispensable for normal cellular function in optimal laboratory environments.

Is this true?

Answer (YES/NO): YES